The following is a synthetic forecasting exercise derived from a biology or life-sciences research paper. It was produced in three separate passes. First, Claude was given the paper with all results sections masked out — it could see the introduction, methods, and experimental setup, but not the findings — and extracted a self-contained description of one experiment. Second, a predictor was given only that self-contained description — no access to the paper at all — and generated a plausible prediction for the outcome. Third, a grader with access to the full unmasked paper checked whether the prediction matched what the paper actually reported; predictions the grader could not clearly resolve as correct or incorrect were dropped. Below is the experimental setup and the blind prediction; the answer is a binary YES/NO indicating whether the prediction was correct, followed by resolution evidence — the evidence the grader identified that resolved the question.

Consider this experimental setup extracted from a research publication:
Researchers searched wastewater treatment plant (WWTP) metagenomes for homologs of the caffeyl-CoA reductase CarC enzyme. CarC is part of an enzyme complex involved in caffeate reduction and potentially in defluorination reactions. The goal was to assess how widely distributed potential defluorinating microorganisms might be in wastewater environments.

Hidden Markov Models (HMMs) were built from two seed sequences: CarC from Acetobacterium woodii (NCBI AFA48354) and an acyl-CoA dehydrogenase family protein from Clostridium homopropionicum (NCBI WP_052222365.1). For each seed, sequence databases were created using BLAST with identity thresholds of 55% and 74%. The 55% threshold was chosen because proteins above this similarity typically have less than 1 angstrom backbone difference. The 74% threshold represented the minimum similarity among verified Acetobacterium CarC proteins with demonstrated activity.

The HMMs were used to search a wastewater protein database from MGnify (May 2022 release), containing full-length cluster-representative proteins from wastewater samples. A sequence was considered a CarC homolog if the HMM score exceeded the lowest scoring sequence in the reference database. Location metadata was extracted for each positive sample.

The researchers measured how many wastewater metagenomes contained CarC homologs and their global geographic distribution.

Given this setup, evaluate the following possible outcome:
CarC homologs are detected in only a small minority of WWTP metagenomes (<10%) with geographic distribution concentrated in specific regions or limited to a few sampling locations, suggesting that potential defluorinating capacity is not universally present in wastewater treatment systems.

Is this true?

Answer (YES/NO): NO